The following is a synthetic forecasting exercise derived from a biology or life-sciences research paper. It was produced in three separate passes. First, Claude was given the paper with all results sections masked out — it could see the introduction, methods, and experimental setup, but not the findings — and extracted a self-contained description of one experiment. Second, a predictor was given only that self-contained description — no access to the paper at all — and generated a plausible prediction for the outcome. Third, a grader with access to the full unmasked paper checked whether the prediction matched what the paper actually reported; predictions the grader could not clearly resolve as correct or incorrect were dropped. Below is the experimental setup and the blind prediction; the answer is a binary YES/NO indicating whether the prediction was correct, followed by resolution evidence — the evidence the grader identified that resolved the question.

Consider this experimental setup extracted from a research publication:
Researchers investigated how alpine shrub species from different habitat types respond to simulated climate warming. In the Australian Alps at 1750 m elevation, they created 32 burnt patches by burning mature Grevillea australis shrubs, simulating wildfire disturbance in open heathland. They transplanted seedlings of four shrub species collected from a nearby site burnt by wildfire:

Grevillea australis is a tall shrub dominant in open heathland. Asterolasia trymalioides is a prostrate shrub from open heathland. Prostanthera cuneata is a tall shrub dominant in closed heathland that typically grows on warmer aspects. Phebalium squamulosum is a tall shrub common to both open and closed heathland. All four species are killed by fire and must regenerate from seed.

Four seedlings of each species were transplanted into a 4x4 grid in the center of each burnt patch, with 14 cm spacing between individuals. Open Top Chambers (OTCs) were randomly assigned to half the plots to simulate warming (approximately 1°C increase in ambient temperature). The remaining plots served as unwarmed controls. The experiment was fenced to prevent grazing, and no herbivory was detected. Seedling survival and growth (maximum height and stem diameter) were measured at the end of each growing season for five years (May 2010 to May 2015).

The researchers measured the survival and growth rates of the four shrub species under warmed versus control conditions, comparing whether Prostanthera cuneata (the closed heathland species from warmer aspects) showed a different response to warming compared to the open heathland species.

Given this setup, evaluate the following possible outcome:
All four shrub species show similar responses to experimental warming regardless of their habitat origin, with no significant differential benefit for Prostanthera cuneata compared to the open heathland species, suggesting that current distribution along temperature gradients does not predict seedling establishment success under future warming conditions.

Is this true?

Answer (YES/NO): NO